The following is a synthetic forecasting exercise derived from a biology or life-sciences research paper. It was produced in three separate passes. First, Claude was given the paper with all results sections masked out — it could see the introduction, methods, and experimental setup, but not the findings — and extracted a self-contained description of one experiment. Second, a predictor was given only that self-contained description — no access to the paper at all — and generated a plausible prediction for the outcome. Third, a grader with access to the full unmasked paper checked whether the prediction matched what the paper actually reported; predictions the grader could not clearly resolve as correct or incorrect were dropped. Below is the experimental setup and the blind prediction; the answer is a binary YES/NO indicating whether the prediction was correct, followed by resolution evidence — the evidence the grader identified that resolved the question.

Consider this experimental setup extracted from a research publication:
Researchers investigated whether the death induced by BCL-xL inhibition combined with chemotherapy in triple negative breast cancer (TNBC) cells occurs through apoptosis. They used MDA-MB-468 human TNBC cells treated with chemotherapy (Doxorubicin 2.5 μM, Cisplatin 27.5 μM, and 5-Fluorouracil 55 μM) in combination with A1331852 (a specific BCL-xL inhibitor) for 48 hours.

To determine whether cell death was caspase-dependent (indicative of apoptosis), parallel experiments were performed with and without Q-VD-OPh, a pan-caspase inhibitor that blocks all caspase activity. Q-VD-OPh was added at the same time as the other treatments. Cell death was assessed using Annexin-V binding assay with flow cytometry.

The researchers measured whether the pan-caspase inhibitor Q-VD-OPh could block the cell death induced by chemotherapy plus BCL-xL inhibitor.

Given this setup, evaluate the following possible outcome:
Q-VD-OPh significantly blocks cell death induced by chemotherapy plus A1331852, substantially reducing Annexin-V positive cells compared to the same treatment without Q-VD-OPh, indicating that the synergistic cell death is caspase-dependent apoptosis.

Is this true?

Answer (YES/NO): YES